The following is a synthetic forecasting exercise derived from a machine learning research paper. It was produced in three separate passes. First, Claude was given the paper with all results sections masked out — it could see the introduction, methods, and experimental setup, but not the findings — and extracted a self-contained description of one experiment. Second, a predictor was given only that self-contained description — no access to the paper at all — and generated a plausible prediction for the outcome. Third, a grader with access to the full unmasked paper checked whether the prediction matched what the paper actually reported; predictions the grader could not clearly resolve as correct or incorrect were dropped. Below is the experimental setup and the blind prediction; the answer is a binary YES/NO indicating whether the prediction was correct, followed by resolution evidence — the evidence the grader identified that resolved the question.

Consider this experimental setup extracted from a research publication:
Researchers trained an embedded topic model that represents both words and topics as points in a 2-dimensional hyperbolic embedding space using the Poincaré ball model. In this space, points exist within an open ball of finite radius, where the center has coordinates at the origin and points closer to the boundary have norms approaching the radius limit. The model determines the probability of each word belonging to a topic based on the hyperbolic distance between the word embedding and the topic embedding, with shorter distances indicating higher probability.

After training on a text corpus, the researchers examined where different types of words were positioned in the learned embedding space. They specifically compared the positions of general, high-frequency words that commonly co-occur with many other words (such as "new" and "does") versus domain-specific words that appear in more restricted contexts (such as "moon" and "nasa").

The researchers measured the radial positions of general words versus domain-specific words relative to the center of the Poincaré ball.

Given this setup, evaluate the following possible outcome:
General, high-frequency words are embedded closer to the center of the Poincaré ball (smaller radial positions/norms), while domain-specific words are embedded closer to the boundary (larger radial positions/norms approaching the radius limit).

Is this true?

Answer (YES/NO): YES